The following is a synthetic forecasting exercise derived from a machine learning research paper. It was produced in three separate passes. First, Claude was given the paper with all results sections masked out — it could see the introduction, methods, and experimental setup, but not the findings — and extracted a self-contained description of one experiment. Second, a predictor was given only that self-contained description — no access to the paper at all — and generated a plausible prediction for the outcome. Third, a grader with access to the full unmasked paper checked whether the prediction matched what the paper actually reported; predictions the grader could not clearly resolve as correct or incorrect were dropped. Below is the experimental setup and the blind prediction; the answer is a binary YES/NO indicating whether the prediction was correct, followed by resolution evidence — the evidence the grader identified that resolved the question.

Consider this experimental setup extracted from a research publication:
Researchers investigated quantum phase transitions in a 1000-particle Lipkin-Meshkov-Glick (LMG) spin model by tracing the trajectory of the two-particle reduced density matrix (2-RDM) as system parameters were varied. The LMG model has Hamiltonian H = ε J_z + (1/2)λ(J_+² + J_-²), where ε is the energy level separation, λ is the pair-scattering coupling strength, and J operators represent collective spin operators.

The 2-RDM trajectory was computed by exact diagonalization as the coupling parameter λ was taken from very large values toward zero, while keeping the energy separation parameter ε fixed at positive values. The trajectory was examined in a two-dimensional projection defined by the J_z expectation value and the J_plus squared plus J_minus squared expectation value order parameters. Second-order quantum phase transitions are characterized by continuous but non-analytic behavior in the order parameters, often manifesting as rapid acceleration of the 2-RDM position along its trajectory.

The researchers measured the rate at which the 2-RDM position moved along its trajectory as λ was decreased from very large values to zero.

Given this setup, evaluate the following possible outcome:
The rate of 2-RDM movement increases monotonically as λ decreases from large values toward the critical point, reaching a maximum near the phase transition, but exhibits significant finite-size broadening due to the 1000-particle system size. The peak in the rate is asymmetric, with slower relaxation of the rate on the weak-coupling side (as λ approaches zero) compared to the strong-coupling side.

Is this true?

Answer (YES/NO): NO